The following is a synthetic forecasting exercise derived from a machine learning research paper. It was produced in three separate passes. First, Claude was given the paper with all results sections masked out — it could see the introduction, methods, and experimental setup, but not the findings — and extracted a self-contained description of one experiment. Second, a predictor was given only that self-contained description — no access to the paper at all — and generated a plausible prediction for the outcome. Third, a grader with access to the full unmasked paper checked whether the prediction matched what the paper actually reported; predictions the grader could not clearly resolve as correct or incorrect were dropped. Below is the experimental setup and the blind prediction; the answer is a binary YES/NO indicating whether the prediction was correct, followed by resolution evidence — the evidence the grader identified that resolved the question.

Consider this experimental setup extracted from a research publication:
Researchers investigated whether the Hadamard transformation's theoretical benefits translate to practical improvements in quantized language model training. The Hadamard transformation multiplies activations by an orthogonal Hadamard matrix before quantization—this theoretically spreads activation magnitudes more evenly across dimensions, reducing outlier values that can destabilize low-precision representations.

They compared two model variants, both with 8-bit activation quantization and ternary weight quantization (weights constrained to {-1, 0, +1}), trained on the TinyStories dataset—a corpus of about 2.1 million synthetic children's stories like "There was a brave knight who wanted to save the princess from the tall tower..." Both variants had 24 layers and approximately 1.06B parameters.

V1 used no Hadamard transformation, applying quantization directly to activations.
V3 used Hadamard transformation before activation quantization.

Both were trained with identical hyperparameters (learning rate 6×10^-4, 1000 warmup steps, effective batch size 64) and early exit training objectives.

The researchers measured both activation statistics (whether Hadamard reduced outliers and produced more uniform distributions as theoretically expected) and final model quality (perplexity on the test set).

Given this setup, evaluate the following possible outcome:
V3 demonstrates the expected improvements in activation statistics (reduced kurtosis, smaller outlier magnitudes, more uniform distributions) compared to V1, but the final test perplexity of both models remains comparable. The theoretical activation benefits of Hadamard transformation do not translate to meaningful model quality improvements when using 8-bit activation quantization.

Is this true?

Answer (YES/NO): NO